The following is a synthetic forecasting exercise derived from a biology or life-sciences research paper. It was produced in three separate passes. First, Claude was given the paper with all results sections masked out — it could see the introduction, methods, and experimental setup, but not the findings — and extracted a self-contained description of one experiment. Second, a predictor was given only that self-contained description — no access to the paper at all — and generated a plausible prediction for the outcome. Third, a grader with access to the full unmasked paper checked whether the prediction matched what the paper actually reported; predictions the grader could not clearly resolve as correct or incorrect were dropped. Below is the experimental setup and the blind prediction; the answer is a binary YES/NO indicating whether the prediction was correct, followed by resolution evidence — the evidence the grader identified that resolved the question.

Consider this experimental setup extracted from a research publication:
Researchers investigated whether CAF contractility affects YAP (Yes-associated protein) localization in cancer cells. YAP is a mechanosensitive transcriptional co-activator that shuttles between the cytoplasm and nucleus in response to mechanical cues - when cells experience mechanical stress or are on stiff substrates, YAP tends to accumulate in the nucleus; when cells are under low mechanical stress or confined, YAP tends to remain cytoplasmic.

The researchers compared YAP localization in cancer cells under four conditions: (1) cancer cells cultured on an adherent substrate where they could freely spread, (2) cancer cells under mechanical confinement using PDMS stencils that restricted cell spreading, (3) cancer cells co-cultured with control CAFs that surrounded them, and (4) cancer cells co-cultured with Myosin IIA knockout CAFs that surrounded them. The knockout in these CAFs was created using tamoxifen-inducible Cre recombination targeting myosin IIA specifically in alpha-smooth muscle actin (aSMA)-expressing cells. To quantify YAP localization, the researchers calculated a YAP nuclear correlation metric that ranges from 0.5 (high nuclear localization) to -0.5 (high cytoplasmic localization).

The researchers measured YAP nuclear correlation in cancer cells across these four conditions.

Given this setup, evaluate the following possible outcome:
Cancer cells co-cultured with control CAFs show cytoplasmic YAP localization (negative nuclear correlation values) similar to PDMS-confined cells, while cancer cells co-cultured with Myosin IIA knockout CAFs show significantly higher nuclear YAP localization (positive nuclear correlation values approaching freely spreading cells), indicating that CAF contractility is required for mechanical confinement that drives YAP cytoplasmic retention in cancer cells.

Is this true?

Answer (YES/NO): NO